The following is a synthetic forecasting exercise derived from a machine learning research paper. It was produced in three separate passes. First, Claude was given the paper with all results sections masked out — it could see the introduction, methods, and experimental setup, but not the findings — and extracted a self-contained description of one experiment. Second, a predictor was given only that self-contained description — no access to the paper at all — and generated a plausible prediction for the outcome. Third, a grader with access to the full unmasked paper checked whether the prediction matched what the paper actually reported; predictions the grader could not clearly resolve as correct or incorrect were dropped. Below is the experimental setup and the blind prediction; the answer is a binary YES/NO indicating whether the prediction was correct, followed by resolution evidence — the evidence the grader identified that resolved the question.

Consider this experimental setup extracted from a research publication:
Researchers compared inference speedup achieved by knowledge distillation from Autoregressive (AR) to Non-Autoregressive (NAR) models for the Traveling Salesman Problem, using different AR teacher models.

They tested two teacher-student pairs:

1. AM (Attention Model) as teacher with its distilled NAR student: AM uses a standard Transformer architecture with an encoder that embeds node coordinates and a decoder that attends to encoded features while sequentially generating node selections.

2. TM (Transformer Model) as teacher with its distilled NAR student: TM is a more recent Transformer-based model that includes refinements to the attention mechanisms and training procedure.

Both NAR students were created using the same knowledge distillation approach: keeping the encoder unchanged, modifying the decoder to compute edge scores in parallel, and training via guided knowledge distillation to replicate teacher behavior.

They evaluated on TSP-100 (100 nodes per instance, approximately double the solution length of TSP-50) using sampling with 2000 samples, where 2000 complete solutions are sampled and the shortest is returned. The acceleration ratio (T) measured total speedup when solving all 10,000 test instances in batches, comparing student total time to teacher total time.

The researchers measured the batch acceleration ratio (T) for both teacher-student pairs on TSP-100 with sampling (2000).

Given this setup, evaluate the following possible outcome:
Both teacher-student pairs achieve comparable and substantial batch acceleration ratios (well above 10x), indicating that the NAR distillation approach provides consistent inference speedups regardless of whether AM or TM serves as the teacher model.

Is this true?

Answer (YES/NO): NO